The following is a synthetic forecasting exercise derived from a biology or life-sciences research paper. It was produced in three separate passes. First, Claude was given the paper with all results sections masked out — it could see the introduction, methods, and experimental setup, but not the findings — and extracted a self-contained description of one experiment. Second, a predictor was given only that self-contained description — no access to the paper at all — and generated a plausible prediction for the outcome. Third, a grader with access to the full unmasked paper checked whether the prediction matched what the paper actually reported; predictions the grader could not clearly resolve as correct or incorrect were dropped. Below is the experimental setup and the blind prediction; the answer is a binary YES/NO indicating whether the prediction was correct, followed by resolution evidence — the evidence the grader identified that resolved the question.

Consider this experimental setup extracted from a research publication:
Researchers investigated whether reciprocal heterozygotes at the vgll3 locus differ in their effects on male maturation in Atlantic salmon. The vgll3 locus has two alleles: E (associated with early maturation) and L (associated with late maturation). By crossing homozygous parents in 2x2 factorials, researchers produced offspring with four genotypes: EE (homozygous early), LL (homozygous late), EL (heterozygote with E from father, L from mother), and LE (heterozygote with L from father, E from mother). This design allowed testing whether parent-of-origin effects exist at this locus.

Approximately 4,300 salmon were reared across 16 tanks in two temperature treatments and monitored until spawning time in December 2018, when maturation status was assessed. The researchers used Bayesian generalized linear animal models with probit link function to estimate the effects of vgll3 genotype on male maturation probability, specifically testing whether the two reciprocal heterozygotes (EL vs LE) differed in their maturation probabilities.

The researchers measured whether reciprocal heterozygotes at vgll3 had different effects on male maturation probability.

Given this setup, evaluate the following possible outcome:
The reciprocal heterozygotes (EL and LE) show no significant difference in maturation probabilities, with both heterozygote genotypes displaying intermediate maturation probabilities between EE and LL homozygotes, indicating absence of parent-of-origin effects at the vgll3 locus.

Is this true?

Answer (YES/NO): YES